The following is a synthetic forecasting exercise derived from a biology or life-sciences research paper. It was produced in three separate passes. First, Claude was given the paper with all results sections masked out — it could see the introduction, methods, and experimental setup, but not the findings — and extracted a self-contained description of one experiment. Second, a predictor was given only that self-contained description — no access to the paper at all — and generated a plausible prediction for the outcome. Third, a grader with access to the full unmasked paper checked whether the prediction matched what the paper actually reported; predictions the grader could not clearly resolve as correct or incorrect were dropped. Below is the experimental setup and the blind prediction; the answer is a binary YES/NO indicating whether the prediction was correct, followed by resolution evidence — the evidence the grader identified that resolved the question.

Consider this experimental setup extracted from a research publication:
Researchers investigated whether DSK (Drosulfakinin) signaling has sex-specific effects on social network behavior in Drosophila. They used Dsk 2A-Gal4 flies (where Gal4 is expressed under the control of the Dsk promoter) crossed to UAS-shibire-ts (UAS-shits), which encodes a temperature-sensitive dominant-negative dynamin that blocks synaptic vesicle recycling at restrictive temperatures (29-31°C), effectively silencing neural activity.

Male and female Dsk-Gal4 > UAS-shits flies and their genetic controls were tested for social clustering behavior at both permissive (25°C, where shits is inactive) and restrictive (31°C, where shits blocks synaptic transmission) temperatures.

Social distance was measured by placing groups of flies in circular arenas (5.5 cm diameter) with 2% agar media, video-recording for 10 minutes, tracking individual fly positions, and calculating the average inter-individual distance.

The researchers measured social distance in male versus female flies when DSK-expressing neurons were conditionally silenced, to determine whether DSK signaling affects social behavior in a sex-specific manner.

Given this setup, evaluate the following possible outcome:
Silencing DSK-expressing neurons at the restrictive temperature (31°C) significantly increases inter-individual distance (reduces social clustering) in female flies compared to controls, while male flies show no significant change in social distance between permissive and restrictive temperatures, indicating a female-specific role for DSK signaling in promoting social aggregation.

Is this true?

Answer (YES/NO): NO